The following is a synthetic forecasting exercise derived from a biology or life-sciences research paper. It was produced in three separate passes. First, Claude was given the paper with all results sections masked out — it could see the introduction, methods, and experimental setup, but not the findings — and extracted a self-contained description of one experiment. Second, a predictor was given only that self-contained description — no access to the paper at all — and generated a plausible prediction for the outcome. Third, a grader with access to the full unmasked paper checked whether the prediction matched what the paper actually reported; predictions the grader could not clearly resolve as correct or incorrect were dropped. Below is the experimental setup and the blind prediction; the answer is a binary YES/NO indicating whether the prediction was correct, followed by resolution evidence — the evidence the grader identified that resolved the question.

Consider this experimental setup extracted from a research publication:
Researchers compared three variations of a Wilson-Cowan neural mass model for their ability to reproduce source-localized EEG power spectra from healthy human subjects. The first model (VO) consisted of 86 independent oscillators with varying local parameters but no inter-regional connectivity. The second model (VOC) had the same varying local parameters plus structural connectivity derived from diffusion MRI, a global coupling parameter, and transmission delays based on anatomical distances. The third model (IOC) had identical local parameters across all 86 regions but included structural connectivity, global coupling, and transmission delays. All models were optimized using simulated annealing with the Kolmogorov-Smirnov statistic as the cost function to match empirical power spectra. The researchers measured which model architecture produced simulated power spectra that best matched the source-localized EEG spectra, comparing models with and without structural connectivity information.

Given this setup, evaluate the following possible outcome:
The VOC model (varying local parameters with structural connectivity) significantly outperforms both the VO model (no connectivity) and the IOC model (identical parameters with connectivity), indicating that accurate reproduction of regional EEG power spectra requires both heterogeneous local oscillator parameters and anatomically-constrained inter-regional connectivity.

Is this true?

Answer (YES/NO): NO